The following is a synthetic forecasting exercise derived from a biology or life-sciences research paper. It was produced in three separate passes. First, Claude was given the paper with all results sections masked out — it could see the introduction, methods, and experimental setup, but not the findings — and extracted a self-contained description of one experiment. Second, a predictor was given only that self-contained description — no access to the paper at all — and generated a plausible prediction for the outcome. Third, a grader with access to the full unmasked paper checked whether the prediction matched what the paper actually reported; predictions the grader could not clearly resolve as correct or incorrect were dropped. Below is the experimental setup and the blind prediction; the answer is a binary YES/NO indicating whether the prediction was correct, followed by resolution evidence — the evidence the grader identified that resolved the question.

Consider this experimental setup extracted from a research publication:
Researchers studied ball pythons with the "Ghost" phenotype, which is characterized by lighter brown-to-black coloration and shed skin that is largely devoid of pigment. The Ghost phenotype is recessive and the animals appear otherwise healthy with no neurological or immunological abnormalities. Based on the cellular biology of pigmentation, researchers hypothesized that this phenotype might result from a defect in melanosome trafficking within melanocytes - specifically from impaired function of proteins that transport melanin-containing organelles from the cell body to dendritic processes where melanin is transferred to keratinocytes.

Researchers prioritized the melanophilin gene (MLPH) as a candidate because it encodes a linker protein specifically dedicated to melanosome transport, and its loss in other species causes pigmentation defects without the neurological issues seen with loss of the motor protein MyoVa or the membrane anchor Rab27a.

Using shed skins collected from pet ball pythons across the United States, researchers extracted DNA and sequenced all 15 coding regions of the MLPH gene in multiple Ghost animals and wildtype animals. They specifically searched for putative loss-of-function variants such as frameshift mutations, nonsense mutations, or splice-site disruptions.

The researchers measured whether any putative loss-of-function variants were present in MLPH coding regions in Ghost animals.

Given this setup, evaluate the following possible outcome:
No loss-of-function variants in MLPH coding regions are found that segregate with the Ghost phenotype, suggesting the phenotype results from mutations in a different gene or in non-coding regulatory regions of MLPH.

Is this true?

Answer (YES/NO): NO